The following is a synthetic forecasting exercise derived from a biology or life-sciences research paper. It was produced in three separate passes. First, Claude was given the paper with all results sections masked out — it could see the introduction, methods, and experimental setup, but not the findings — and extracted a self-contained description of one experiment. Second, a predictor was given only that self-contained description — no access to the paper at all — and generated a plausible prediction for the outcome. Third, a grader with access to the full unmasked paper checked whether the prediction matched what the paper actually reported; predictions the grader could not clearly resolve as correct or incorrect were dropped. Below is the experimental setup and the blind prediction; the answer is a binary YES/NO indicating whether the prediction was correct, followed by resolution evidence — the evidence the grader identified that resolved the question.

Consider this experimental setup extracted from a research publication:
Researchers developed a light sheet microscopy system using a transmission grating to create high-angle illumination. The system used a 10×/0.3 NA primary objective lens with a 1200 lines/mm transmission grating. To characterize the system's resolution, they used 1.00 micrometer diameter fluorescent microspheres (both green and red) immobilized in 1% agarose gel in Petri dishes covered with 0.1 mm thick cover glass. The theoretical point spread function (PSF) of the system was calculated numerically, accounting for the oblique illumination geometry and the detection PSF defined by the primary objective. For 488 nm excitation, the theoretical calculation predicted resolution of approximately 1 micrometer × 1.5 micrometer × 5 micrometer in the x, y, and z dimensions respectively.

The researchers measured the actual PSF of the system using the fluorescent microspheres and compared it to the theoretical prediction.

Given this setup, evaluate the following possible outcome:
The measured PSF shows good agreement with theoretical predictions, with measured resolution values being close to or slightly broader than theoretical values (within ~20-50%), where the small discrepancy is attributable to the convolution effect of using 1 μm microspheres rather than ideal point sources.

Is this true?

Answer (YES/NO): NO